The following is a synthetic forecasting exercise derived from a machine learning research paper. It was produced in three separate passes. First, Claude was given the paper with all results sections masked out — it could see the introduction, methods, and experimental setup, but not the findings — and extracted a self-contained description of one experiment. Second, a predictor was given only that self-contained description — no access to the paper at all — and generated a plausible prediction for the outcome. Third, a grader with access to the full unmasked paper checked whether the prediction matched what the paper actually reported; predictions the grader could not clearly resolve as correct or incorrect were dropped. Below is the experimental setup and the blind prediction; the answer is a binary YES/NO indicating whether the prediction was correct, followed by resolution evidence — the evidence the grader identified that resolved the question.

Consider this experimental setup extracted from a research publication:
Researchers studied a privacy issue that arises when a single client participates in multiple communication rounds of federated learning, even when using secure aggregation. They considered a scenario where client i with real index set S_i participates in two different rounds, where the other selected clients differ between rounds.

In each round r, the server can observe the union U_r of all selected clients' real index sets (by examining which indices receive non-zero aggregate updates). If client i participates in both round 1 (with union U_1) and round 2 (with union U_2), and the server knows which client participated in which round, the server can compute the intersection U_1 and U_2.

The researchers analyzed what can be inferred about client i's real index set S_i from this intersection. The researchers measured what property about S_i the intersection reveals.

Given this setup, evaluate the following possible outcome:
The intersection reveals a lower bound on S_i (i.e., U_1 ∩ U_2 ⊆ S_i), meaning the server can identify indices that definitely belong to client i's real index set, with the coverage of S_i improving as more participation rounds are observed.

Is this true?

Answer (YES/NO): NO